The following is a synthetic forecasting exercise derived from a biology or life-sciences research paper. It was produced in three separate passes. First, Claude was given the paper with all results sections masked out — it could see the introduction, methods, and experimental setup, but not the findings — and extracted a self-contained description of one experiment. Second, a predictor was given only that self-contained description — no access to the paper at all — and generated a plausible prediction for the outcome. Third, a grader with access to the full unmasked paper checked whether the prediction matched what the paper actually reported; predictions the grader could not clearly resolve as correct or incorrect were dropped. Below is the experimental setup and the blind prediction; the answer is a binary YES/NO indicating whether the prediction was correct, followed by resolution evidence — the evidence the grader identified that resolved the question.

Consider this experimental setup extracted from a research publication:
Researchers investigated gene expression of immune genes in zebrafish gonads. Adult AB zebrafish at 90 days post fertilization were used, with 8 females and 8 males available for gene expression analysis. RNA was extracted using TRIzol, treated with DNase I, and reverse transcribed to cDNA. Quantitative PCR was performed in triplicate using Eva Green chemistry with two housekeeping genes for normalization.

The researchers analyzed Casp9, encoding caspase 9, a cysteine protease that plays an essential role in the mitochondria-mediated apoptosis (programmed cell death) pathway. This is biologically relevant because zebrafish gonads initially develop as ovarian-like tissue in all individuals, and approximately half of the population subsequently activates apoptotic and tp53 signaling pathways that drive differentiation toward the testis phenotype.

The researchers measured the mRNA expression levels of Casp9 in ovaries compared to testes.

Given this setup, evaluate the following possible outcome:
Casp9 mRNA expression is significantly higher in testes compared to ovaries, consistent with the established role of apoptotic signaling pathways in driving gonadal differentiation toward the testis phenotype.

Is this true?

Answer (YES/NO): NO